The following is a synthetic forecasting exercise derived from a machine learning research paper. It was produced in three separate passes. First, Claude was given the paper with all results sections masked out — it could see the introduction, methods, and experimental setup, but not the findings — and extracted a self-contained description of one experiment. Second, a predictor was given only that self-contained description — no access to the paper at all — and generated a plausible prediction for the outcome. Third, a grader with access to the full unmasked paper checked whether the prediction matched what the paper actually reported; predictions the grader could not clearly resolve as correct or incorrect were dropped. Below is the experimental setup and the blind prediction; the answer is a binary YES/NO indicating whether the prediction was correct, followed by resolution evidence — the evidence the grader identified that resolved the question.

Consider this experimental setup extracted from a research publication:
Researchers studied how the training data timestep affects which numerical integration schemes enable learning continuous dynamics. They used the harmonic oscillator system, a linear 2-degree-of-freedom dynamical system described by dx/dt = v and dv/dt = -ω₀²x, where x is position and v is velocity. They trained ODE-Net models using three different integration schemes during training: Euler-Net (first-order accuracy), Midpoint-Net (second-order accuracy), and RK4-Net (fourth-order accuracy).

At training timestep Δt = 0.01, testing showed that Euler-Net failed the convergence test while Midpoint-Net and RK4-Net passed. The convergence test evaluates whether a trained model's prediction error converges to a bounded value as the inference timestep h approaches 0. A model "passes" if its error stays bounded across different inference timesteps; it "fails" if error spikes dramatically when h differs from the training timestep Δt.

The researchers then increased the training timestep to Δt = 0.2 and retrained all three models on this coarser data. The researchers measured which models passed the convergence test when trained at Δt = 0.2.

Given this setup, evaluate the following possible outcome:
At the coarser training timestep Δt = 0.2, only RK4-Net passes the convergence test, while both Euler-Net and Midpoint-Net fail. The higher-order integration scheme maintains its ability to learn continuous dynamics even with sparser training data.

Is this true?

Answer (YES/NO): YES